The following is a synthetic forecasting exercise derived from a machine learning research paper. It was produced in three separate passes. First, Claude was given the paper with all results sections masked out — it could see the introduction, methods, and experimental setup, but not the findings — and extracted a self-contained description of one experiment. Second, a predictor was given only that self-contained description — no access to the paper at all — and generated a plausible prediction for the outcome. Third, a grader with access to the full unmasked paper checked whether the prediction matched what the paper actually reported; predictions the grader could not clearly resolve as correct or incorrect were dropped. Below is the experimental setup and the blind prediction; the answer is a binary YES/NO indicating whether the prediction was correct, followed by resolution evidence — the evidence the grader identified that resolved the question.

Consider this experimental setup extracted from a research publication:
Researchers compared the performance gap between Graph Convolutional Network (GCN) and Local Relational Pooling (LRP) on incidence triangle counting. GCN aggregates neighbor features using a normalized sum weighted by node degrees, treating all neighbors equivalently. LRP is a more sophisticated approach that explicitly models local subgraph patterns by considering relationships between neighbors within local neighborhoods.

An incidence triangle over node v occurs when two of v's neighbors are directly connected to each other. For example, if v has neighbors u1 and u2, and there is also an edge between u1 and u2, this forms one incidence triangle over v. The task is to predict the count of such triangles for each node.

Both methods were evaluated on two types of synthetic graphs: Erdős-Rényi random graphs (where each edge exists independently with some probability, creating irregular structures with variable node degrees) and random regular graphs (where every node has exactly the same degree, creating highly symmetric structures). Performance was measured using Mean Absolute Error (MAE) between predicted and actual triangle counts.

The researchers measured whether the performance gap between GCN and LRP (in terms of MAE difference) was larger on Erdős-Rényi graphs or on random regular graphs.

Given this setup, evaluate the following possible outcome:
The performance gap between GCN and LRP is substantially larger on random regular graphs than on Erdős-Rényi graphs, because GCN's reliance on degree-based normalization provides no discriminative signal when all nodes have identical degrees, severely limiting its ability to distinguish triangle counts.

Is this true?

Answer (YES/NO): NO